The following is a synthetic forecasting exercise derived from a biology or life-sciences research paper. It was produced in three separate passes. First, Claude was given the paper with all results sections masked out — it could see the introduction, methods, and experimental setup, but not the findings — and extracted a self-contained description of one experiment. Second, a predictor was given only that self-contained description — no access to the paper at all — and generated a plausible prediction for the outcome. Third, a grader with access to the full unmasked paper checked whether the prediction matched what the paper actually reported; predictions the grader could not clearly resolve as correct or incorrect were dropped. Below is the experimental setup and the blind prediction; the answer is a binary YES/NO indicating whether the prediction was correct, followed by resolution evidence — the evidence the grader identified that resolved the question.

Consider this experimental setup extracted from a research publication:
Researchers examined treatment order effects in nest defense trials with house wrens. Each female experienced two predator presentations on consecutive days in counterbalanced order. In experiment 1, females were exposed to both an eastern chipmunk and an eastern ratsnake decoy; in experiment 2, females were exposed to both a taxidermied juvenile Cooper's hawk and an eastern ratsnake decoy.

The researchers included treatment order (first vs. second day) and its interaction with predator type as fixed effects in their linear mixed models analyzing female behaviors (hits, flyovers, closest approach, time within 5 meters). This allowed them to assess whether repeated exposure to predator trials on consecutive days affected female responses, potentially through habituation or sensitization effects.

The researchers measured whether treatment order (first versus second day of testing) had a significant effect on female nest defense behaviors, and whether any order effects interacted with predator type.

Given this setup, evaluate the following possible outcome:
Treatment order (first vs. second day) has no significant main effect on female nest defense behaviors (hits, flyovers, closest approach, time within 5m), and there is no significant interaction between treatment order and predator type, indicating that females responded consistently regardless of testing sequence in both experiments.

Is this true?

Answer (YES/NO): YES